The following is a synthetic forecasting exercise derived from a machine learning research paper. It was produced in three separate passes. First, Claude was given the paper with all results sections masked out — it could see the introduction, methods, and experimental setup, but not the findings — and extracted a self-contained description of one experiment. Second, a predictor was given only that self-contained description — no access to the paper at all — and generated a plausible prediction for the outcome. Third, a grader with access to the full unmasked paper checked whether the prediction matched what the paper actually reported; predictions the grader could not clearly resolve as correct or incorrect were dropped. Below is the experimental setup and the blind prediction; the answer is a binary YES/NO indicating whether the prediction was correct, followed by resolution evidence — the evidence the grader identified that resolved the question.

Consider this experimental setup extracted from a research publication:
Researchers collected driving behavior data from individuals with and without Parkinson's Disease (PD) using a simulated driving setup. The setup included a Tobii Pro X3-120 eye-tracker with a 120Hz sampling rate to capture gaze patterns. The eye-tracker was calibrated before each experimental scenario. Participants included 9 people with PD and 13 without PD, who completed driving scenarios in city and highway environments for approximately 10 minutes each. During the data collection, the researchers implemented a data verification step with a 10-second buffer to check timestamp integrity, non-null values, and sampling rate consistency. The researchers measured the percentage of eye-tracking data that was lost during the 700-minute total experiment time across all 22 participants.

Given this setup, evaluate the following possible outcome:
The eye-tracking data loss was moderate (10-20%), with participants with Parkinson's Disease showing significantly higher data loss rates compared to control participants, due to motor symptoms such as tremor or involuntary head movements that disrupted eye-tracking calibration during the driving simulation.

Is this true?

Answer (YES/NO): NO